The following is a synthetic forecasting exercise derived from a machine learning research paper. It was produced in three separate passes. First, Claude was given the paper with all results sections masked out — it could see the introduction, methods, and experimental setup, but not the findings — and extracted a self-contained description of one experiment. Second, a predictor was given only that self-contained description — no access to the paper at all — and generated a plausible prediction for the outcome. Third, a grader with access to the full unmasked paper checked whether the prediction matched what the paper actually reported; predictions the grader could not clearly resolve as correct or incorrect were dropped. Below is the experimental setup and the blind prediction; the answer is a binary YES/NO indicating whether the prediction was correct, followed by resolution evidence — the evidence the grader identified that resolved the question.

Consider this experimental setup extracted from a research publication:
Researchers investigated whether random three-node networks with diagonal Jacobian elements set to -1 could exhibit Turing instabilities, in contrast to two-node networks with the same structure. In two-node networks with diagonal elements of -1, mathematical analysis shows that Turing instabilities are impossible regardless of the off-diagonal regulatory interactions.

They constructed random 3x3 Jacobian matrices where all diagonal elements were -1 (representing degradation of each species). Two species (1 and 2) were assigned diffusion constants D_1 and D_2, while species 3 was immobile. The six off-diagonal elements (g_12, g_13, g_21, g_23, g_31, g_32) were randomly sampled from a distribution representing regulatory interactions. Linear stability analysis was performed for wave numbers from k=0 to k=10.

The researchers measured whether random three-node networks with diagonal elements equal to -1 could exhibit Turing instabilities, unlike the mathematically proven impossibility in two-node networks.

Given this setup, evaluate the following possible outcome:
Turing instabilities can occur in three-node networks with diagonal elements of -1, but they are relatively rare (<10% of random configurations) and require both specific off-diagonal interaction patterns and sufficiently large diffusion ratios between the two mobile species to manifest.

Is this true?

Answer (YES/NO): YES